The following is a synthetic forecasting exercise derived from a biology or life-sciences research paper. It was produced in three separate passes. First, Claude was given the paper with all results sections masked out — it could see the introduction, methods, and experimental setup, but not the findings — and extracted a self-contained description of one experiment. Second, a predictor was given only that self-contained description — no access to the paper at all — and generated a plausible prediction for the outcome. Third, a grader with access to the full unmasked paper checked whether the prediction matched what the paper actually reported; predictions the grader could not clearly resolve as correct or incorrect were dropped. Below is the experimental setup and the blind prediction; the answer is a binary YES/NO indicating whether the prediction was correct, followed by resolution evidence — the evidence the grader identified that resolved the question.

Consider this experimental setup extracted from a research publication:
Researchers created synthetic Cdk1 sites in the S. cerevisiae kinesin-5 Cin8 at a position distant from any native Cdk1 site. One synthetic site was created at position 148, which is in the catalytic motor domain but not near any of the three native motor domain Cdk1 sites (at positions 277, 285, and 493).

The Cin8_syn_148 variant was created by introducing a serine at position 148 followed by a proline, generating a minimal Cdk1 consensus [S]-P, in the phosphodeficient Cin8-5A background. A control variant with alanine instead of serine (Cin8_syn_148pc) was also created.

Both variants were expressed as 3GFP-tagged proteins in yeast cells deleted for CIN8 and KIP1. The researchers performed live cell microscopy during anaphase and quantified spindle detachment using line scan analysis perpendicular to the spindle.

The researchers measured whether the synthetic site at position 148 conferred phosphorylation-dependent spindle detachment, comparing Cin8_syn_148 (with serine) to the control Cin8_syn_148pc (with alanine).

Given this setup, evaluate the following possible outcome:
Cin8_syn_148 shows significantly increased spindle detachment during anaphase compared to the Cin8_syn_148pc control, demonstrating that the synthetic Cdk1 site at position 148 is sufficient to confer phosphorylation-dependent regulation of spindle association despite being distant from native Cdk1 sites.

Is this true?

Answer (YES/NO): NO